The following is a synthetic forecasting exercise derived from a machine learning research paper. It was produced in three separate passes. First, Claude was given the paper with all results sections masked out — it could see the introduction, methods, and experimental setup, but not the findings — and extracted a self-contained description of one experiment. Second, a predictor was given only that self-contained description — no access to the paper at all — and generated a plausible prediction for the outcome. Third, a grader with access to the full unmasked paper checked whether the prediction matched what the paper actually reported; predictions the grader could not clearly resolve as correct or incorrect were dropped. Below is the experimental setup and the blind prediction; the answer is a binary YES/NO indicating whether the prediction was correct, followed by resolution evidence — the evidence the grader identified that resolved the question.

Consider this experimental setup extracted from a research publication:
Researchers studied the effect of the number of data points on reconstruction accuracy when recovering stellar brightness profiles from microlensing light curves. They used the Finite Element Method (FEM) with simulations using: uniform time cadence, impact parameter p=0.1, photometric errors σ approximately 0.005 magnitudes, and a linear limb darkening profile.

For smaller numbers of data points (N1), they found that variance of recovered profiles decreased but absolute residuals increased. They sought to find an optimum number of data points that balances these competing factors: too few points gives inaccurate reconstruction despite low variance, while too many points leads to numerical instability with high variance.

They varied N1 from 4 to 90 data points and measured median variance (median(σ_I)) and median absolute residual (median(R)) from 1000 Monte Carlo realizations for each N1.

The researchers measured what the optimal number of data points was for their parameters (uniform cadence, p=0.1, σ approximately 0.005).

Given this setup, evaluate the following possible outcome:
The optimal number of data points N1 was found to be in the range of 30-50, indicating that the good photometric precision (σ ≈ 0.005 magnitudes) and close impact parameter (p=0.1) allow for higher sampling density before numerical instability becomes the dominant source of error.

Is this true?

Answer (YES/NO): NO